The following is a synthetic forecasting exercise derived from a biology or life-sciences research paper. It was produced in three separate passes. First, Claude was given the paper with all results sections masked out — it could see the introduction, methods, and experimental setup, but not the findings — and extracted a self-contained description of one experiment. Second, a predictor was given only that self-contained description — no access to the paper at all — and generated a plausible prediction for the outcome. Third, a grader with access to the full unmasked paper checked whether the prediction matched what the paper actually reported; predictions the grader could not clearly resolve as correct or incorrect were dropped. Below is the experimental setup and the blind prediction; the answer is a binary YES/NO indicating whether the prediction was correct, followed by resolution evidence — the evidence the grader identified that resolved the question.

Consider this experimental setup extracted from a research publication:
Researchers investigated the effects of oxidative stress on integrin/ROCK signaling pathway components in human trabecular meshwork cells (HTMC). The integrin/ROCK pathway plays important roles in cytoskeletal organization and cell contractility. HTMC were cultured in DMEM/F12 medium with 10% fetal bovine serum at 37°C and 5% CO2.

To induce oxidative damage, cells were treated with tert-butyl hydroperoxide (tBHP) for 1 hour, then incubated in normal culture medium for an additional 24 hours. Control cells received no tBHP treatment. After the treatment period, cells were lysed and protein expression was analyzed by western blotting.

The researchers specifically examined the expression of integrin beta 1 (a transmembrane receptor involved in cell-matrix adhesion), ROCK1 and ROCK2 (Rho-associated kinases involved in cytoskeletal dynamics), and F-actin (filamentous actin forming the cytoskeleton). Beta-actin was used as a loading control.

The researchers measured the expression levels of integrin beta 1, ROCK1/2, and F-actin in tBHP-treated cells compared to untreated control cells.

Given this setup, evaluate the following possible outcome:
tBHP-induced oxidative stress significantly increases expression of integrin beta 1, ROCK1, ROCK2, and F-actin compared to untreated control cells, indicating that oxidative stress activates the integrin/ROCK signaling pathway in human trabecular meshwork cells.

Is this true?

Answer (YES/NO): NO